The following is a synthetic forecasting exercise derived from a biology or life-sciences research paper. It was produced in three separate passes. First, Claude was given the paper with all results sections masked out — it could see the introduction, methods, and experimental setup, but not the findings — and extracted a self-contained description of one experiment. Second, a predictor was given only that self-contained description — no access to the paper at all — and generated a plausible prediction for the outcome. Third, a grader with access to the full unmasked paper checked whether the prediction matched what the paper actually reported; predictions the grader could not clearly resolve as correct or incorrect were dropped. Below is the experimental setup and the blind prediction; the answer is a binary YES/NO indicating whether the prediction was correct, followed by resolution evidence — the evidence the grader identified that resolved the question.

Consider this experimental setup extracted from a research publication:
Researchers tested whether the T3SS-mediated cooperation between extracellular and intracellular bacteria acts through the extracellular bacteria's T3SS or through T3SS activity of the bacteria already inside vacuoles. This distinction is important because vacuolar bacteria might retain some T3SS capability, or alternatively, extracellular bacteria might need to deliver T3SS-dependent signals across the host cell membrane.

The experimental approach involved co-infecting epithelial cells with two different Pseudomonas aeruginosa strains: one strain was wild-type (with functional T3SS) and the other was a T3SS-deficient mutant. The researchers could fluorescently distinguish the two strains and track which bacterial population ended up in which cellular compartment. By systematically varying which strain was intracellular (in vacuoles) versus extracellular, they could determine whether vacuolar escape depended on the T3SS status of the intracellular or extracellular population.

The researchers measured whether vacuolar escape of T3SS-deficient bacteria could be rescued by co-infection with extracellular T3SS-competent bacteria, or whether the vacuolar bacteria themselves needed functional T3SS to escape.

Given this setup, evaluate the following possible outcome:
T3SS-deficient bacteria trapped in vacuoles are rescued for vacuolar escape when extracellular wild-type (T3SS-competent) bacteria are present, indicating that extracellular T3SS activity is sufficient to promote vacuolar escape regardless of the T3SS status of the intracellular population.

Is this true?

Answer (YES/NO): YES